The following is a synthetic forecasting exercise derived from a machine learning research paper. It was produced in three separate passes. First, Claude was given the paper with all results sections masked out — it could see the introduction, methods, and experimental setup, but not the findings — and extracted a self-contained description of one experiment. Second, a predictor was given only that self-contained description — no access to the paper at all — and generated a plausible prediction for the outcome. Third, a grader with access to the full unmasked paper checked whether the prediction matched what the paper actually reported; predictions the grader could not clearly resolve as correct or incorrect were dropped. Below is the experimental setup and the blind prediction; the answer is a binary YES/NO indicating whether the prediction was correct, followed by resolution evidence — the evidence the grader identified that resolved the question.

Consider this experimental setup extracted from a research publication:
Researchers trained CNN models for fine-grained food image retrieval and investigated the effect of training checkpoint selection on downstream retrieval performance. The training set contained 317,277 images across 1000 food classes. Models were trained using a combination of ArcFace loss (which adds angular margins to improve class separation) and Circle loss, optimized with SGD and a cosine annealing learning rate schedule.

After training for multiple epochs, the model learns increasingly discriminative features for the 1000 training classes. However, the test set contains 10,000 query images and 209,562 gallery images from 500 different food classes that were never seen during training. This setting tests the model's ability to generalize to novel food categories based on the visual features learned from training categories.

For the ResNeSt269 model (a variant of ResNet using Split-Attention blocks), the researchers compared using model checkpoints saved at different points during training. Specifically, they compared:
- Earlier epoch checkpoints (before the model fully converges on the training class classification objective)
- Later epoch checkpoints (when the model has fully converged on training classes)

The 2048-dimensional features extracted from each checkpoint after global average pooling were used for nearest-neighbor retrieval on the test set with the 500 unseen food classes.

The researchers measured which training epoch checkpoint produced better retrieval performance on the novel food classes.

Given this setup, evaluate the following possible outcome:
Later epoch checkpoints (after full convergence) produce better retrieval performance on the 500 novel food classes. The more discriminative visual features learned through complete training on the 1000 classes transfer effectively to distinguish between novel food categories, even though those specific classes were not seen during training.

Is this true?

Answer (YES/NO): NO